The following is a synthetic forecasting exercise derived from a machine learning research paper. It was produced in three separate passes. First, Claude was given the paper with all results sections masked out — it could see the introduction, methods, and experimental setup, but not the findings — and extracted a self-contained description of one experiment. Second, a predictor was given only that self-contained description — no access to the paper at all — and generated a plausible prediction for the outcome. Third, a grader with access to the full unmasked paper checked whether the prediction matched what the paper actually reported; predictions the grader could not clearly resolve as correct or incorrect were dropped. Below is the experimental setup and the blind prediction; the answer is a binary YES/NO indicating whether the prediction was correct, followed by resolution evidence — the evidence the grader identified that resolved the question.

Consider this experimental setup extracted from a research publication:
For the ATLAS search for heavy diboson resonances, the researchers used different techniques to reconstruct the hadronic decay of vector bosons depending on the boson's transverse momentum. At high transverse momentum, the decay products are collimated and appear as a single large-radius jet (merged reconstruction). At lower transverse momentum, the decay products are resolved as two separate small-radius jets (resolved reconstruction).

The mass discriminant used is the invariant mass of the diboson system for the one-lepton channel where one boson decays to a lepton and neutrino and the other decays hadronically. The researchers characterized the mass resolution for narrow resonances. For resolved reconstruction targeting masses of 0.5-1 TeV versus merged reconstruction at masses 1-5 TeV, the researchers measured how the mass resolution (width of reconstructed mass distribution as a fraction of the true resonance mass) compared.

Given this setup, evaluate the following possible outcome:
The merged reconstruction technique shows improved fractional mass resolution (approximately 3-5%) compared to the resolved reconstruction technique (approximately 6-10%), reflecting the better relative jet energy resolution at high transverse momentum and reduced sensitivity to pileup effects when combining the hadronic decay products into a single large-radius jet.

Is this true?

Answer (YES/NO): NO